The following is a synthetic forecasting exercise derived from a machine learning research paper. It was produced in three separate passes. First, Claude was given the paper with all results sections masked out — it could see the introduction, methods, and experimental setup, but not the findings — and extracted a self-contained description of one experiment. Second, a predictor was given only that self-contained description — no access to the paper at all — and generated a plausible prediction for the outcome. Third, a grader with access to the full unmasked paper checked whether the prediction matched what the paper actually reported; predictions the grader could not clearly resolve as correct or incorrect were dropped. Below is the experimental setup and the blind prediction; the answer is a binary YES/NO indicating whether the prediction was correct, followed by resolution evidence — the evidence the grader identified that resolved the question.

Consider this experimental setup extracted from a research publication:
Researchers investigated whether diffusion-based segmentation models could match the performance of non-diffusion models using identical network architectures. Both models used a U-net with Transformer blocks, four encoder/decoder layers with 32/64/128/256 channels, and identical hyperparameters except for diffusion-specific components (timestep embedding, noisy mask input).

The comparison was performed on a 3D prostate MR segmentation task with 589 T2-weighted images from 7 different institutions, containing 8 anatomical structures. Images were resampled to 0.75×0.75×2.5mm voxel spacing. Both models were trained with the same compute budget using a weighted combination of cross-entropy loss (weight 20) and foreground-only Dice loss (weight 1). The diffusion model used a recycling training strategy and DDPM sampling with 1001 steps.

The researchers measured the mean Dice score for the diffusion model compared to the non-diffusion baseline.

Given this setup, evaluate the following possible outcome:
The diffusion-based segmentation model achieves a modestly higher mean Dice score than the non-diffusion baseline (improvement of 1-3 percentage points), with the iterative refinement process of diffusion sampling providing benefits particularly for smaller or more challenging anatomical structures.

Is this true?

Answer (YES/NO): NO